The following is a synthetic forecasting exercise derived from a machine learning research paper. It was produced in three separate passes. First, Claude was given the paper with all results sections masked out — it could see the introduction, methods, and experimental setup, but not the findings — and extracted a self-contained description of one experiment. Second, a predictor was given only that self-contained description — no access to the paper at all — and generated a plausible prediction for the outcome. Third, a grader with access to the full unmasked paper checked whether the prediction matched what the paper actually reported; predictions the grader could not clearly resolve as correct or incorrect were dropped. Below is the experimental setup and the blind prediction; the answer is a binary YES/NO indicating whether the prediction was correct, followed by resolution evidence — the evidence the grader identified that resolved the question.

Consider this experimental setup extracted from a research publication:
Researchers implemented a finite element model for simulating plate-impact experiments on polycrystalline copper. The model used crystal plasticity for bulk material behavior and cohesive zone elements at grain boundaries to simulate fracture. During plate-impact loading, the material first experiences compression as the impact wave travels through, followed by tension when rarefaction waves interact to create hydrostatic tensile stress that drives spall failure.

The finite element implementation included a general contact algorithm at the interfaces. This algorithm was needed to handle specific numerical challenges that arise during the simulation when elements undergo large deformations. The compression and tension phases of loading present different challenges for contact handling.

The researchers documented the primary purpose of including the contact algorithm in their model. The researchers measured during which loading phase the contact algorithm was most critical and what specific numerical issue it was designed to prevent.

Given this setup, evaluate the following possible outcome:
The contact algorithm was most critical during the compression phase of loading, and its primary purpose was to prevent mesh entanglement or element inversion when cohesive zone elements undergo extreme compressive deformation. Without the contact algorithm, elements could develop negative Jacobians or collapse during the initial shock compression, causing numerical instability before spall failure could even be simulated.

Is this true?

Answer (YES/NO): NO